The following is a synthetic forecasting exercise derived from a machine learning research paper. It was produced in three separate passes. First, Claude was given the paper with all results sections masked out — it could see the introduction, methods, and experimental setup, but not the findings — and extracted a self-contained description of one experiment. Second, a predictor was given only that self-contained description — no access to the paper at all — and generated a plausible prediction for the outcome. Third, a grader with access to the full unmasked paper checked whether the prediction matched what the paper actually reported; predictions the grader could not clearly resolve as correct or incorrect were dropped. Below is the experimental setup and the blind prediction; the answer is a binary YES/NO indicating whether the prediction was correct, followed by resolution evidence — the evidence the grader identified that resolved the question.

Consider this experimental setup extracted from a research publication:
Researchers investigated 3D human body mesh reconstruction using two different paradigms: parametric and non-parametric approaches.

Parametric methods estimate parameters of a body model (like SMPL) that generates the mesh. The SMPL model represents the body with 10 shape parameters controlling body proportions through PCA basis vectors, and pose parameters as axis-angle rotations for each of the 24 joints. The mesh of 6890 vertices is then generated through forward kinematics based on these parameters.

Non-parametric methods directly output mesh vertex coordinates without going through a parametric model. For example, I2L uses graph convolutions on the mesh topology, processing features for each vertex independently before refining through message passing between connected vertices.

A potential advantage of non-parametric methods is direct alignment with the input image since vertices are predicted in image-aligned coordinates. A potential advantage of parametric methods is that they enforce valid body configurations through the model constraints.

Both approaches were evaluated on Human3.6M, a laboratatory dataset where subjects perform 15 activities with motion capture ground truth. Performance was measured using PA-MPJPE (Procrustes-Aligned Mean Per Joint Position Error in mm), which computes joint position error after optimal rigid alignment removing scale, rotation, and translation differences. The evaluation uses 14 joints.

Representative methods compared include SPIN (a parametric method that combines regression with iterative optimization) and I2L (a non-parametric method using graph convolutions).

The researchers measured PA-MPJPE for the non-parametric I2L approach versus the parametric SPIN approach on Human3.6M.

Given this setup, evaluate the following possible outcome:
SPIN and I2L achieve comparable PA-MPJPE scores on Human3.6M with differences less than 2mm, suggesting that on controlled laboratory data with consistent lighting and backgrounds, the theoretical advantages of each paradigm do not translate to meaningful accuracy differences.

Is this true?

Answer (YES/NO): YES